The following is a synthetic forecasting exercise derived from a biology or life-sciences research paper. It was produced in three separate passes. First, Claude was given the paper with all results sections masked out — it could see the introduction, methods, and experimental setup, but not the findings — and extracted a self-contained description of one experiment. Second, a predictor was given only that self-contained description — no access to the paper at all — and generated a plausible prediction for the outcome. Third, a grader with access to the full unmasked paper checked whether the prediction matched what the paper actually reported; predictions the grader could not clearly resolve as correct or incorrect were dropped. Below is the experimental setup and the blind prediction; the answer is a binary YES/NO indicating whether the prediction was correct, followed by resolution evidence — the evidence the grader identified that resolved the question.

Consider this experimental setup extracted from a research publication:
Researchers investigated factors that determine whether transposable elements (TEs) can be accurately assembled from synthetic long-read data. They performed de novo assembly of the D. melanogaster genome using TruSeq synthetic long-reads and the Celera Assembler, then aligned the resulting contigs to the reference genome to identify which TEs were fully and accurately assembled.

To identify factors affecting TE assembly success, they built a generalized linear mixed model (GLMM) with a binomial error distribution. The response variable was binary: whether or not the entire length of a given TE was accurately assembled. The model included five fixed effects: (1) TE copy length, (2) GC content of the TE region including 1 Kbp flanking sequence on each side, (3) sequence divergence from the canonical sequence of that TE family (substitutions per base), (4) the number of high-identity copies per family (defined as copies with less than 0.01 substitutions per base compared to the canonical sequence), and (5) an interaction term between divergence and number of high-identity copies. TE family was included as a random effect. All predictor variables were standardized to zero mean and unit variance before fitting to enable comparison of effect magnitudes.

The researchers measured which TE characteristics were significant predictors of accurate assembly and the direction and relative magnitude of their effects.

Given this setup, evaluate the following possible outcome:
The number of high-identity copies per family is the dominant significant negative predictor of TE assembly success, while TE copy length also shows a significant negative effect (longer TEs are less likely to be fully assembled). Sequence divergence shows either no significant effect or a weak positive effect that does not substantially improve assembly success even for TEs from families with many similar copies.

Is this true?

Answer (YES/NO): NO